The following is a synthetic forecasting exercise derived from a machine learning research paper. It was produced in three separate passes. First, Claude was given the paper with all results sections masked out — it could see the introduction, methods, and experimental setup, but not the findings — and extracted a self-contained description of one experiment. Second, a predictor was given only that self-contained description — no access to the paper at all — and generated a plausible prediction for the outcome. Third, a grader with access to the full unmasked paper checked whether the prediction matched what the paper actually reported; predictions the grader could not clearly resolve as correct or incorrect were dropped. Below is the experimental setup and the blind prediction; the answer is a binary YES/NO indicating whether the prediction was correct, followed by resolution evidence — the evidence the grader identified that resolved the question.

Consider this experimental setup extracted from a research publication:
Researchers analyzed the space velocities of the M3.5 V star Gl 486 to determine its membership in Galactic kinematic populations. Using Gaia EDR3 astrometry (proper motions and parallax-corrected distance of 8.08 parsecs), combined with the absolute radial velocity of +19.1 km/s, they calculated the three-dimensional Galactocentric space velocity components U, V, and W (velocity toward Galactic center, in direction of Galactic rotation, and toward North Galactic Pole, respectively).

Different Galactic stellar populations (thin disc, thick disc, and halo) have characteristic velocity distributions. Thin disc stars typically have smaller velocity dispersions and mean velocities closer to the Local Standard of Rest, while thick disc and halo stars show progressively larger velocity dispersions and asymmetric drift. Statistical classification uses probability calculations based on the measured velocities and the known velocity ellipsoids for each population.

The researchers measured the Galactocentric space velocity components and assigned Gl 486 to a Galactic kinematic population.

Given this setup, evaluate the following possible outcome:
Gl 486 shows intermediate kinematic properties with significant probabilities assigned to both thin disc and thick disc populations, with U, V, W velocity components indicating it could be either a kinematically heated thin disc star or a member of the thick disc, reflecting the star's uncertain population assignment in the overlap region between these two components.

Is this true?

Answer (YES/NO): NO